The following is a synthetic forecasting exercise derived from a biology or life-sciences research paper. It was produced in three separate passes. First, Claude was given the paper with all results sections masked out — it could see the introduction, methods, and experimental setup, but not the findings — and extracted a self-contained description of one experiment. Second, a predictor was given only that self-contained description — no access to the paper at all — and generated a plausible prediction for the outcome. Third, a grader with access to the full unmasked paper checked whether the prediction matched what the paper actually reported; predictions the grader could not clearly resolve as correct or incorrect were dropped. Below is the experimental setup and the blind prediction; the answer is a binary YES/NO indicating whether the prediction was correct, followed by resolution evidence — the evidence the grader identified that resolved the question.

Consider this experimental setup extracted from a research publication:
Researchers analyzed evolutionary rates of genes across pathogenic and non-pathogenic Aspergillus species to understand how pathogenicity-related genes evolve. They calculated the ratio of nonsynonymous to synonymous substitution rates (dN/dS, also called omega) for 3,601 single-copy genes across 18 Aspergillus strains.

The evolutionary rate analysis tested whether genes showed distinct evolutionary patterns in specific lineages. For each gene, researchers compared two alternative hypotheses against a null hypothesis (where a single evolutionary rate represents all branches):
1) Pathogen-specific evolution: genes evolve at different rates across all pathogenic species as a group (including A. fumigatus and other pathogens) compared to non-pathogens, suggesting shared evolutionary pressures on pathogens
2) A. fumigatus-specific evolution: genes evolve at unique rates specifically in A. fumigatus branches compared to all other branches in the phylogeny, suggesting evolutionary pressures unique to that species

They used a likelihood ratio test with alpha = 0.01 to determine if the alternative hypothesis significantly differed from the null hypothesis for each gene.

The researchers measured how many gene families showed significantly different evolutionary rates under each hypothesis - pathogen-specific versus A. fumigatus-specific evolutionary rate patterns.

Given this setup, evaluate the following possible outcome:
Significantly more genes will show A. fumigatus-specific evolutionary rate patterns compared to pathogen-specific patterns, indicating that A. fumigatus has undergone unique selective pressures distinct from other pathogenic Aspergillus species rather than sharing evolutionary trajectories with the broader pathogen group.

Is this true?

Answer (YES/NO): NO